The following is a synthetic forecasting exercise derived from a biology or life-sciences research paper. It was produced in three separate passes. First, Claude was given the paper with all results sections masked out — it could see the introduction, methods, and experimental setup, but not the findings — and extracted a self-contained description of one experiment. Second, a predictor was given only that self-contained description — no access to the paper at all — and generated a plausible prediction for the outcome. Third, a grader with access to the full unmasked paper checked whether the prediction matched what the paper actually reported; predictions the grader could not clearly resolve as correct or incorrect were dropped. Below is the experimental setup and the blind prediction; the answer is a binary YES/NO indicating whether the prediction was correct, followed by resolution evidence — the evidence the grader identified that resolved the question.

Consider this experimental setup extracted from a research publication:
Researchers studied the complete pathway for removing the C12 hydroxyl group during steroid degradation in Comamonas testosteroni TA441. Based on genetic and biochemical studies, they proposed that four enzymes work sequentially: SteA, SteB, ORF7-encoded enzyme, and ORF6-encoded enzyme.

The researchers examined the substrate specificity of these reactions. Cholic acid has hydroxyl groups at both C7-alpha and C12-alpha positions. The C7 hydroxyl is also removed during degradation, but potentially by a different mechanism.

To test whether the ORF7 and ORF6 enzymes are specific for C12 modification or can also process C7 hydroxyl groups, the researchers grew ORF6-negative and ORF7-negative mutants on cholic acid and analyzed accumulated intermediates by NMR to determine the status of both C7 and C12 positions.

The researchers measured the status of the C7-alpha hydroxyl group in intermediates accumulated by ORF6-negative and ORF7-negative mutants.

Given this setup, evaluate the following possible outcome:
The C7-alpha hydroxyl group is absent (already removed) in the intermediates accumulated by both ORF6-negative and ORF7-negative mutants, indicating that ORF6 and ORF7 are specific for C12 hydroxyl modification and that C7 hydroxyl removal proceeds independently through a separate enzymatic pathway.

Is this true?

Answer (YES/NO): YES